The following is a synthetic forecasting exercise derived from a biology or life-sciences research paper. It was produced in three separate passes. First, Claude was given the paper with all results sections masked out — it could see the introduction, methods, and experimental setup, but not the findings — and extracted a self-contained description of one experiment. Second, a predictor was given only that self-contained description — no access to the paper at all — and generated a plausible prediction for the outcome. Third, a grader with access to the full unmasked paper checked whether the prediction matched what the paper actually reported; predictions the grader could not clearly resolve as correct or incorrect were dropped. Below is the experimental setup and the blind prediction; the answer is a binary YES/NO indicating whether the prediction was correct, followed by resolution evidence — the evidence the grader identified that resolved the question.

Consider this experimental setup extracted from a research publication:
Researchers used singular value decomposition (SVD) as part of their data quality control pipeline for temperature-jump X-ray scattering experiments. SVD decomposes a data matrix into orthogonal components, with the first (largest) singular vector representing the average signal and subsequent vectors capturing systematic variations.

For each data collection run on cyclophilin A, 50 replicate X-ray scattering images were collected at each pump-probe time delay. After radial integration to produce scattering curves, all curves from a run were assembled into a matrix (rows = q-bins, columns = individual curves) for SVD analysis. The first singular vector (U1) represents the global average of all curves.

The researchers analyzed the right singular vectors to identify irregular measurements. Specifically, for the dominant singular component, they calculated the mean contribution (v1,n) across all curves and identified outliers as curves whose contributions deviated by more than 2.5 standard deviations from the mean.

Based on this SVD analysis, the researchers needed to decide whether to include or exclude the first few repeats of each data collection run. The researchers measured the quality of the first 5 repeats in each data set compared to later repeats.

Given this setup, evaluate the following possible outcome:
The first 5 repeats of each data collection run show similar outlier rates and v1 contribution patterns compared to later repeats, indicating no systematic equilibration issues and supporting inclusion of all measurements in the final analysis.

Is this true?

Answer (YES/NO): NO